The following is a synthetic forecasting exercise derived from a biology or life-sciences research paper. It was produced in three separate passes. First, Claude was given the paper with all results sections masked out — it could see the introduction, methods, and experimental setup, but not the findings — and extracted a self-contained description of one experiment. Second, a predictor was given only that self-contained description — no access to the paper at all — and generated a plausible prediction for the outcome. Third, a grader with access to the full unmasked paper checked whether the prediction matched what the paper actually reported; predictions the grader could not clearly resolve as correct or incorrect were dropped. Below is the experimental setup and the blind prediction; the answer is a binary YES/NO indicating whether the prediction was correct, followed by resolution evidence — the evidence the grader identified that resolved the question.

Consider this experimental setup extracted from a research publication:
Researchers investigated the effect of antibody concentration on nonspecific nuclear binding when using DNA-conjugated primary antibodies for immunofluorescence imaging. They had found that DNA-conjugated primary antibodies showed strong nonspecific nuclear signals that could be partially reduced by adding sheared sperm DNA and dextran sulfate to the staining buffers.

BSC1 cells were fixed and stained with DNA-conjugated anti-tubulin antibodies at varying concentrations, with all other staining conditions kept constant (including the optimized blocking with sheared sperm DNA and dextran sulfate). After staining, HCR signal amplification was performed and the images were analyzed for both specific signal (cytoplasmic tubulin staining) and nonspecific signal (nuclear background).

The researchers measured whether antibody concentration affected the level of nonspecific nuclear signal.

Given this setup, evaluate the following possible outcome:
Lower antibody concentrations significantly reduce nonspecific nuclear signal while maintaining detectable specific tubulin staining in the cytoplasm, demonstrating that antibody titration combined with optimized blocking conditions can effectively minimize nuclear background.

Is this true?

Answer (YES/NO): NO